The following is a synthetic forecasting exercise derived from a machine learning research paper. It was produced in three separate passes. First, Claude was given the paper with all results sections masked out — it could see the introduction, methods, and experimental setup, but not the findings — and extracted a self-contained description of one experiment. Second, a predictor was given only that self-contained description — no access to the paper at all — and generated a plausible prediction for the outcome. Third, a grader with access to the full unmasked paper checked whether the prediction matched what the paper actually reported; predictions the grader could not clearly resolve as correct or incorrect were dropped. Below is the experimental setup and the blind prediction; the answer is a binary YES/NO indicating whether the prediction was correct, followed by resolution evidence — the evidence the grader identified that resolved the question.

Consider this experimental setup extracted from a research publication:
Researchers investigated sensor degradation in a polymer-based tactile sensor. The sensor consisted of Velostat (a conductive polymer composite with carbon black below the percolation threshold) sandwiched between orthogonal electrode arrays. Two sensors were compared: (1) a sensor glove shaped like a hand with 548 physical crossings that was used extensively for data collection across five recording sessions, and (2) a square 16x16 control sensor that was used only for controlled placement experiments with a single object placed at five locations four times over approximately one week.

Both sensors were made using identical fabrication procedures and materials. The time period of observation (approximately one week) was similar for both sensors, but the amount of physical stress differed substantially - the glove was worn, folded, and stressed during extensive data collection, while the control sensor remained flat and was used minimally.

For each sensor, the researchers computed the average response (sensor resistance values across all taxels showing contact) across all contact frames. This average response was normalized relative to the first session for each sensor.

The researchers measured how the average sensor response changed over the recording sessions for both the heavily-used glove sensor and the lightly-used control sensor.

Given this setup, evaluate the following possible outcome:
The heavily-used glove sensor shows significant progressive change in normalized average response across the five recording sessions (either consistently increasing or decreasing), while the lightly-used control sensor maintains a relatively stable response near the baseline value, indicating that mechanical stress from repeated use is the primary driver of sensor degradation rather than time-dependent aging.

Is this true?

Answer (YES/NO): NO